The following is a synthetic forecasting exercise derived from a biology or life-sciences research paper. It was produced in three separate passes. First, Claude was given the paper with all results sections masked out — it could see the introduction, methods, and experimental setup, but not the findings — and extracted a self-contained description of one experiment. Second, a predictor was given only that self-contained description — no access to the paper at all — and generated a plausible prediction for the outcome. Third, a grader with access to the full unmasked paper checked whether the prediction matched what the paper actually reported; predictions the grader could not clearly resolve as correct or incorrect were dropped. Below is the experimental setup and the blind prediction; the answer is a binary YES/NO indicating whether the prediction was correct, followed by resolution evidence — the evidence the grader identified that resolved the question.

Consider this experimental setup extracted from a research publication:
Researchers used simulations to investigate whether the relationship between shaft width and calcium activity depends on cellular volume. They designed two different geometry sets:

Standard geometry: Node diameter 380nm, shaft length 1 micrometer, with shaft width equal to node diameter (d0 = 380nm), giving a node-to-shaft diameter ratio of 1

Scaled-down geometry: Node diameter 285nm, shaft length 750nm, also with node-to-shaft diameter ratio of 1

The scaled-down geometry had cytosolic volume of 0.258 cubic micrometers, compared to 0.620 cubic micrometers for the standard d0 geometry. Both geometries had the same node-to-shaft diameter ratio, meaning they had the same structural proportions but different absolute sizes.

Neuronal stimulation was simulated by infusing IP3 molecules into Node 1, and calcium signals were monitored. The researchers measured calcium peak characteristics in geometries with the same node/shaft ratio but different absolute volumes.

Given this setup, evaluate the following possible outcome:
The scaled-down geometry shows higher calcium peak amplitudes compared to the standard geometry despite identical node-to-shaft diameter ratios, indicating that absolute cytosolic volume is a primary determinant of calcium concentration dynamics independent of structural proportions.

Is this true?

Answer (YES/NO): NO